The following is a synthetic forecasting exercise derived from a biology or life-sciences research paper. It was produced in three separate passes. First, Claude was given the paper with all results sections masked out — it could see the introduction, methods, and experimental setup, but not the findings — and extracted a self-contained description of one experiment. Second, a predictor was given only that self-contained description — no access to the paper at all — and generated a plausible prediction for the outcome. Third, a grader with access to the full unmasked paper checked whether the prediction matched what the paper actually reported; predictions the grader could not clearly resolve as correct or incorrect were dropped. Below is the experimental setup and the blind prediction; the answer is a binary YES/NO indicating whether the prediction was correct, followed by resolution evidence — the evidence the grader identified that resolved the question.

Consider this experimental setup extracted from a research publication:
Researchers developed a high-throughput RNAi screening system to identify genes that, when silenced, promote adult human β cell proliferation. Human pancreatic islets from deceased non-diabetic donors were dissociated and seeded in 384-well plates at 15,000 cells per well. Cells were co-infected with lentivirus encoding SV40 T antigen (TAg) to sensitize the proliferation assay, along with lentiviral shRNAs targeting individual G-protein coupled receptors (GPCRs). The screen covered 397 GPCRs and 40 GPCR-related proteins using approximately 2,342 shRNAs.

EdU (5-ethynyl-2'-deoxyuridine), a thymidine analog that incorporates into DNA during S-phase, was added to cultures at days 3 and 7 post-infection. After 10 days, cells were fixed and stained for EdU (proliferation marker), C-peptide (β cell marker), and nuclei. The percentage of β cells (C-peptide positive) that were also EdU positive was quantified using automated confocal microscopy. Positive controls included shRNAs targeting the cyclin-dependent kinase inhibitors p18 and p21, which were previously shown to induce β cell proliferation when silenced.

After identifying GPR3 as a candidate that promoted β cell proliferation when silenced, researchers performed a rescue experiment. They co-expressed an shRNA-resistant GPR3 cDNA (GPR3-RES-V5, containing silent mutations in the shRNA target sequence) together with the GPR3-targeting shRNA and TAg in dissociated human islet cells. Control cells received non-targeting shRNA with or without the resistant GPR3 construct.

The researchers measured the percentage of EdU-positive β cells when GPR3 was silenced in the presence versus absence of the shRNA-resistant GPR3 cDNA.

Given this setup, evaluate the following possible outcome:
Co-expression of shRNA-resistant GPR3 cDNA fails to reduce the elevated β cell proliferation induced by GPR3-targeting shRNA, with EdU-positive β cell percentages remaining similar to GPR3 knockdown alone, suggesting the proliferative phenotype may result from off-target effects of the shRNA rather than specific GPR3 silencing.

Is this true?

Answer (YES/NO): NO